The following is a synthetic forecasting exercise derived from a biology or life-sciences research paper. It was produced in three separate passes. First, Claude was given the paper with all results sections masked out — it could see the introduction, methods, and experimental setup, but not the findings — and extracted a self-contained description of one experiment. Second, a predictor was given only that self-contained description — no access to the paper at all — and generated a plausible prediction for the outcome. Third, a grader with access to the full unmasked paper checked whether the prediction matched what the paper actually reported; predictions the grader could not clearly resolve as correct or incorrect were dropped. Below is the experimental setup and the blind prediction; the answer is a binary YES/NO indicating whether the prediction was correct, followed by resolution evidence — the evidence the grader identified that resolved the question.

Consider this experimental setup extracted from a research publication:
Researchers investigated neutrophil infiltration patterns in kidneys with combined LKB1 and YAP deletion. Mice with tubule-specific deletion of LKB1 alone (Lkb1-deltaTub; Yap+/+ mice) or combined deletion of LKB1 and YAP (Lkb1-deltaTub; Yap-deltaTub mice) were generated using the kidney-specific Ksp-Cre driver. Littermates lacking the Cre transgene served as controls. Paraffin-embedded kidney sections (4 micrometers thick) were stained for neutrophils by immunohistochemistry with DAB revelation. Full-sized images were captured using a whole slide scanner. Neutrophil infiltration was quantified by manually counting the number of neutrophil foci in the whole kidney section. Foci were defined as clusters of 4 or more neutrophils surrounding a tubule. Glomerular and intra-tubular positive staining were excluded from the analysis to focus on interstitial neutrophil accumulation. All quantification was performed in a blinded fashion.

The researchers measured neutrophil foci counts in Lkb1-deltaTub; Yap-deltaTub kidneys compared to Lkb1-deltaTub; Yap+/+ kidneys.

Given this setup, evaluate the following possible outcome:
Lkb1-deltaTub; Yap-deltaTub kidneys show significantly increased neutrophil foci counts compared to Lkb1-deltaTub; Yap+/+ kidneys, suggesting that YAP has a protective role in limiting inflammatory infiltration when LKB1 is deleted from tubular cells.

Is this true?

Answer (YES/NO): YES